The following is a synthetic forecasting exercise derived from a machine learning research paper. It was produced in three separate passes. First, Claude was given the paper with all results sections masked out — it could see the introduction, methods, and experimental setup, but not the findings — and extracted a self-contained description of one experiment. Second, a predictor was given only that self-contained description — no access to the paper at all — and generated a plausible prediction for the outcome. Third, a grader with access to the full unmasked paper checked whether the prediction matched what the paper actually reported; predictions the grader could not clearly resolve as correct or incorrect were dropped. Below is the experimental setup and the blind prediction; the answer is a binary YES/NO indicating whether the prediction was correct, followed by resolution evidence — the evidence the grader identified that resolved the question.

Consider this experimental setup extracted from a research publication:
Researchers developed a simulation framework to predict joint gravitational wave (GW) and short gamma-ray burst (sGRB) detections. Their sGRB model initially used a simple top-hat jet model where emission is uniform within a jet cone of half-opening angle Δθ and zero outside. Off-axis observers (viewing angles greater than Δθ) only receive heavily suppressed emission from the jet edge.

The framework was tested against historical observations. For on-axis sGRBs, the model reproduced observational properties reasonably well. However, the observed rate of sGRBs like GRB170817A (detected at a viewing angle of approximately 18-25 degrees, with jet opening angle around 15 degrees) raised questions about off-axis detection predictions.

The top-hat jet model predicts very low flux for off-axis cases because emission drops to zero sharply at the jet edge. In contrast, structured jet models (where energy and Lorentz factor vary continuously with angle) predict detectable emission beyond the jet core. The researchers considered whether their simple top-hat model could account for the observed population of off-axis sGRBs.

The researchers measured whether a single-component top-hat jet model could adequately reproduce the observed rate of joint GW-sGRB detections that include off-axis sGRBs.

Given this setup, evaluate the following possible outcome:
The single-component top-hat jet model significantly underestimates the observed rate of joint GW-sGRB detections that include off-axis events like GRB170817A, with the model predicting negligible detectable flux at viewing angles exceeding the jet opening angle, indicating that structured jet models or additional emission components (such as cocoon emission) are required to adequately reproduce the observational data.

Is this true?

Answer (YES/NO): YES